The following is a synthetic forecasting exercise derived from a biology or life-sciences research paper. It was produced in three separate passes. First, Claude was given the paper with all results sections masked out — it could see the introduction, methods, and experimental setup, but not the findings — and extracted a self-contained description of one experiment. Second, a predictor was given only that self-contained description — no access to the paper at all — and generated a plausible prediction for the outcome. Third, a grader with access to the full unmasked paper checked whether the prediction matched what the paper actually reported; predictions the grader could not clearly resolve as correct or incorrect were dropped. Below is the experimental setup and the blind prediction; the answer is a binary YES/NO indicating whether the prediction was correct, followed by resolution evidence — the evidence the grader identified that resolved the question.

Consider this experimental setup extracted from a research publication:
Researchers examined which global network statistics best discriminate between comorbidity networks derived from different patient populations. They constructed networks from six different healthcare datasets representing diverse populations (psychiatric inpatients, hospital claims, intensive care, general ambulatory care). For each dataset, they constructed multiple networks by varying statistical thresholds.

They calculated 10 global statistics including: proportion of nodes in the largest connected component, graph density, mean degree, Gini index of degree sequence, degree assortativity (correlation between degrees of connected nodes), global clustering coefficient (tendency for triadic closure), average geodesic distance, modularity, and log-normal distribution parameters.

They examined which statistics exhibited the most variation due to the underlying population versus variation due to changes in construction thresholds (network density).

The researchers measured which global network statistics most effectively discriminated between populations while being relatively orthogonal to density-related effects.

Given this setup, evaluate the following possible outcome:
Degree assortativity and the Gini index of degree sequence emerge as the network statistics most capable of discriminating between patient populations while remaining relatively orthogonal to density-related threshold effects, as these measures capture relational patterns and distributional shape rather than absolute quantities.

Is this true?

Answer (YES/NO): NO